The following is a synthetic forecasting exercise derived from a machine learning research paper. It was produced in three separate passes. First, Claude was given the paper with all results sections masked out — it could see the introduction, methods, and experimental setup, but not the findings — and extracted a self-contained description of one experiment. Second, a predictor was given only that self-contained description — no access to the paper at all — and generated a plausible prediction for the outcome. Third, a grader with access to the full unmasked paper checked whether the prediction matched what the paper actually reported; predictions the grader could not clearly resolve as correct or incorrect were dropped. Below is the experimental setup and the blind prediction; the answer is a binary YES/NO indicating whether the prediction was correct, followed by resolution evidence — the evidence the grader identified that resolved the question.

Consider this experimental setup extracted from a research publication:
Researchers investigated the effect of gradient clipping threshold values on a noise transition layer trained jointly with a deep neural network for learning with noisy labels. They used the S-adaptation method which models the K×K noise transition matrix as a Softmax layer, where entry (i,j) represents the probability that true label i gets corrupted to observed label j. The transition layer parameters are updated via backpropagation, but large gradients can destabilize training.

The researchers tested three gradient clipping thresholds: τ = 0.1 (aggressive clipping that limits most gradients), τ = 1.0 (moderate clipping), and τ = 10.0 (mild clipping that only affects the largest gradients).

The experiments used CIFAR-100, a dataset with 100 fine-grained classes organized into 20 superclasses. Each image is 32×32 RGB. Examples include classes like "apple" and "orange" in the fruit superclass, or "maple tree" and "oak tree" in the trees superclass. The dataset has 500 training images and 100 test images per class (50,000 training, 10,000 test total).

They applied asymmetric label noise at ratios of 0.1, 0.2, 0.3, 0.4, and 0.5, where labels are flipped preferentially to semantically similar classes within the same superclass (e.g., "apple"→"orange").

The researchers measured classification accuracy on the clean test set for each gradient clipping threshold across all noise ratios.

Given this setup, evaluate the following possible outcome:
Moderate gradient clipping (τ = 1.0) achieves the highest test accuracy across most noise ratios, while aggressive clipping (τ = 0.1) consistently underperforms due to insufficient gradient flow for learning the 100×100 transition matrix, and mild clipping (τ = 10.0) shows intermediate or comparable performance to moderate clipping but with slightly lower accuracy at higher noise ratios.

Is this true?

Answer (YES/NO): NO